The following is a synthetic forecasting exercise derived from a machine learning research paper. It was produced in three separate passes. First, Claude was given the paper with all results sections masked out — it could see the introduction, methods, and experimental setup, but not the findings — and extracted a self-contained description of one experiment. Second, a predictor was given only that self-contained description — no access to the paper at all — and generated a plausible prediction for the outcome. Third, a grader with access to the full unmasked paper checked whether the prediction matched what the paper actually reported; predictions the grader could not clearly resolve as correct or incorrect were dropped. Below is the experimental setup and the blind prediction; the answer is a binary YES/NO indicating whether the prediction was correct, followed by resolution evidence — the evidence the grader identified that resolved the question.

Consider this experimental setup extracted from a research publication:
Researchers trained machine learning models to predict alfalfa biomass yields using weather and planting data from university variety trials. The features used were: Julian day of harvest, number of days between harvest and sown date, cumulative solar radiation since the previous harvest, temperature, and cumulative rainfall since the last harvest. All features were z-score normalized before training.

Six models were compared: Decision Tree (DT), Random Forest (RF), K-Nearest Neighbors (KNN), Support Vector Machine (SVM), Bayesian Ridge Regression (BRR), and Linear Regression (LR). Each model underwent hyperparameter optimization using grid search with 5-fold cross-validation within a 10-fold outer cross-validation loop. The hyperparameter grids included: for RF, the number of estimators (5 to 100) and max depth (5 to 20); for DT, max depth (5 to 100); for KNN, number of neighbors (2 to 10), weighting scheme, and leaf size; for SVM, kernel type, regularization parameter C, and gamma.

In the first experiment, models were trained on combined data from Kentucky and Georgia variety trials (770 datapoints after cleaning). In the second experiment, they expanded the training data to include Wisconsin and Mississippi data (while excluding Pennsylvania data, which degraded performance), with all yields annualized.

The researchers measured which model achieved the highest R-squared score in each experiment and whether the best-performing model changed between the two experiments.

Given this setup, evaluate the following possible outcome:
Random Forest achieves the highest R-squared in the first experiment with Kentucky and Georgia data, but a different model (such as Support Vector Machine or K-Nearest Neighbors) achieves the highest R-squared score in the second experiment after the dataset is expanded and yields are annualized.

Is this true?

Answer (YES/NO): YES